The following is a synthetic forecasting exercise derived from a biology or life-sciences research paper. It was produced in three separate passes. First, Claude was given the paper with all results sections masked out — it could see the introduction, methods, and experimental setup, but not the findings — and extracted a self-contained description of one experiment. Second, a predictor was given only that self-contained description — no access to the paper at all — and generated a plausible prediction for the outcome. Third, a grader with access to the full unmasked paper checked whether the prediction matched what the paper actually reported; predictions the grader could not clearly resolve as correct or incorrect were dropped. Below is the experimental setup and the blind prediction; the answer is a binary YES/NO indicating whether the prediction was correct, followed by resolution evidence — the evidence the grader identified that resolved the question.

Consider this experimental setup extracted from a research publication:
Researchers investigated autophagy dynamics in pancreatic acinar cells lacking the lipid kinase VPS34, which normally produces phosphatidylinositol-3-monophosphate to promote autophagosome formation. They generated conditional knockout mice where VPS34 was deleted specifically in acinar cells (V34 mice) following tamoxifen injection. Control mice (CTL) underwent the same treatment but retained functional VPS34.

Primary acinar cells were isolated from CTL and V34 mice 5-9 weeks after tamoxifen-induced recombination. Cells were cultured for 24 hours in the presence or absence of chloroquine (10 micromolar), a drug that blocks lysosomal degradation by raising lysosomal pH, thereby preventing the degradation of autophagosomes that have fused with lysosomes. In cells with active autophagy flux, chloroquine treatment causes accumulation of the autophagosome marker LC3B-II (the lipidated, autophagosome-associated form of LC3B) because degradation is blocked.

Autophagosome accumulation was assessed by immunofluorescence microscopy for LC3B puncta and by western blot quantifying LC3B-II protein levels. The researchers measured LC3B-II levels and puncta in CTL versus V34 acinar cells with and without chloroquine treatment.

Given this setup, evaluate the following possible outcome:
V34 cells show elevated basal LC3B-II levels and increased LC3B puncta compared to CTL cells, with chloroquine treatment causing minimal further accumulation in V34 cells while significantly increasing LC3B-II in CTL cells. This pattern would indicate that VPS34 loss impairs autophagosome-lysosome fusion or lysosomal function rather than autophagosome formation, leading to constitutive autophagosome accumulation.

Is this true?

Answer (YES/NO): NO